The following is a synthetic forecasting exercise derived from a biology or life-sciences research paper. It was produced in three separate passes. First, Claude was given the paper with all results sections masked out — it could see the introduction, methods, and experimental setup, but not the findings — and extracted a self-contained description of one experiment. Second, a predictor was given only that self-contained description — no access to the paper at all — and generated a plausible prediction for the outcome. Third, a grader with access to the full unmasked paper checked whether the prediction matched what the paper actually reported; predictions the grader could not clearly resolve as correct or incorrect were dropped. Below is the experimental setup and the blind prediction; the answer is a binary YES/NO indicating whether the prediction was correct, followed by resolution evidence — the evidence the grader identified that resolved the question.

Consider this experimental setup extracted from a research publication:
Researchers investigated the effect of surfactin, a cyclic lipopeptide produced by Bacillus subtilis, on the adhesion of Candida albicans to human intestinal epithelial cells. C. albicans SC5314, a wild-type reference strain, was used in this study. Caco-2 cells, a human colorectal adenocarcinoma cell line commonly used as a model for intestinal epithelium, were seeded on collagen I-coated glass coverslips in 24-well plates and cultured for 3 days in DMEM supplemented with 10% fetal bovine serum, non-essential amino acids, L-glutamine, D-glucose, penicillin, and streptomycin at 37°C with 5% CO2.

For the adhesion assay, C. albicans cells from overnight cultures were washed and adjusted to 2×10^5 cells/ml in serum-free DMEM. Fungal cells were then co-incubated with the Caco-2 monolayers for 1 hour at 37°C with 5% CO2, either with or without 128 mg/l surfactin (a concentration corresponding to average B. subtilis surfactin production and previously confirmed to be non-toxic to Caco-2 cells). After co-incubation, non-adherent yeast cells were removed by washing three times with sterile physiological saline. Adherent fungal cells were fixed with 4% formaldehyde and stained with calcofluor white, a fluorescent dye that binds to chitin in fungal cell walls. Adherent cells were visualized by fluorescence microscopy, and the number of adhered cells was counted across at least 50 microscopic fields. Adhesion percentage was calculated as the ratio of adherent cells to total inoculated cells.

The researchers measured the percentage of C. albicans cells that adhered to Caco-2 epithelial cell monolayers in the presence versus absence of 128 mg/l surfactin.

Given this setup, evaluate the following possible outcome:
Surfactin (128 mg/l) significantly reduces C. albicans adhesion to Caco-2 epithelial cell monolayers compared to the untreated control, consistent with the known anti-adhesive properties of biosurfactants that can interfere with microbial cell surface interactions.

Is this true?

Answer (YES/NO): YES